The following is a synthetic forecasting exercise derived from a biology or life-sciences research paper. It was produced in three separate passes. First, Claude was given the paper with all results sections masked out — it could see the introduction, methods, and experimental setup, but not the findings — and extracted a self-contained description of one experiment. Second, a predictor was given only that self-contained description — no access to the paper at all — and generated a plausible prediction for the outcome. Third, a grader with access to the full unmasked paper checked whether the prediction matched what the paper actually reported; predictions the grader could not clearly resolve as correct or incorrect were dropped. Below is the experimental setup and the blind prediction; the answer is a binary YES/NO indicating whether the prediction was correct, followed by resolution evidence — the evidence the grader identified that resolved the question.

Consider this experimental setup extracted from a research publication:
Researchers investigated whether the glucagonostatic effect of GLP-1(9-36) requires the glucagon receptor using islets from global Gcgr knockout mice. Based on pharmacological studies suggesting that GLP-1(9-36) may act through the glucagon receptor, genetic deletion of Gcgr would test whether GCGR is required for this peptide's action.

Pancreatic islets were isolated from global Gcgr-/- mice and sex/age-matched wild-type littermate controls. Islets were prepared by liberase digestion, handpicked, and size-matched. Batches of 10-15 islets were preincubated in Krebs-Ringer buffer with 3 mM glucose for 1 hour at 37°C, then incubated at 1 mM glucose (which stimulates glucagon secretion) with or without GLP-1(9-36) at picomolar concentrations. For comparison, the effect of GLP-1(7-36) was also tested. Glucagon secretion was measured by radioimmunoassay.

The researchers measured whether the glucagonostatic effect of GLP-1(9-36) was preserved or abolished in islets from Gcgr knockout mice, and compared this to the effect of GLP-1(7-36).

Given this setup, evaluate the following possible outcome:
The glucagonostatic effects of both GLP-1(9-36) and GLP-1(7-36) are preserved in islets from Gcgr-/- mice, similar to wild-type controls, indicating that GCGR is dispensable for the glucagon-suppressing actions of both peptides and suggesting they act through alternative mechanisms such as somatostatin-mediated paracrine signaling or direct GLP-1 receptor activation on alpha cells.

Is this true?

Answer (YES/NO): NO